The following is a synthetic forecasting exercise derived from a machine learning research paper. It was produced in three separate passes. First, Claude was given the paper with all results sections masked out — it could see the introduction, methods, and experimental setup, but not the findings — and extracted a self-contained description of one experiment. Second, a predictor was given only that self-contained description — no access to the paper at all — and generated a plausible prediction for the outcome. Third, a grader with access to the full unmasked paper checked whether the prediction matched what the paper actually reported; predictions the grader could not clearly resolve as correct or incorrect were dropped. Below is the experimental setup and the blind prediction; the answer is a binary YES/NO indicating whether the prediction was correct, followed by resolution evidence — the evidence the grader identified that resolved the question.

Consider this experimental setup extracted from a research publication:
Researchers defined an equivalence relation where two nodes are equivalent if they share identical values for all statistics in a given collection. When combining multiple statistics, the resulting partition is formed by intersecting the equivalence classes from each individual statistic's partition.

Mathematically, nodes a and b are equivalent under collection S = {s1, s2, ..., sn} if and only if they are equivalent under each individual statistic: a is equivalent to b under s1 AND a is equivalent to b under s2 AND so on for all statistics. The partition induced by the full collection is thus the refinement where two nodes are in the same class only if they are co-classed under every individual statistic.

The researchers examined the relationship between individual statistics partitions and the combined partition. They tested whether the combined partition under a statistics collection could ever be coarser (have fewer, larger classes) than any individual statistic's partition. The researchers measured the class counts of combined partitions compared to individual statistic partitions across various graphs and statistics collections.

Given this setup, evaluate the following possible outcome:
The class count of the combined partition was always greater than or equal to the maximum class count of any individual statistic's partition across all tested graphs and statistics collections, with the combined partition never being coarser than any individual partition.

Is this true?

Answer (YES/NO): YES